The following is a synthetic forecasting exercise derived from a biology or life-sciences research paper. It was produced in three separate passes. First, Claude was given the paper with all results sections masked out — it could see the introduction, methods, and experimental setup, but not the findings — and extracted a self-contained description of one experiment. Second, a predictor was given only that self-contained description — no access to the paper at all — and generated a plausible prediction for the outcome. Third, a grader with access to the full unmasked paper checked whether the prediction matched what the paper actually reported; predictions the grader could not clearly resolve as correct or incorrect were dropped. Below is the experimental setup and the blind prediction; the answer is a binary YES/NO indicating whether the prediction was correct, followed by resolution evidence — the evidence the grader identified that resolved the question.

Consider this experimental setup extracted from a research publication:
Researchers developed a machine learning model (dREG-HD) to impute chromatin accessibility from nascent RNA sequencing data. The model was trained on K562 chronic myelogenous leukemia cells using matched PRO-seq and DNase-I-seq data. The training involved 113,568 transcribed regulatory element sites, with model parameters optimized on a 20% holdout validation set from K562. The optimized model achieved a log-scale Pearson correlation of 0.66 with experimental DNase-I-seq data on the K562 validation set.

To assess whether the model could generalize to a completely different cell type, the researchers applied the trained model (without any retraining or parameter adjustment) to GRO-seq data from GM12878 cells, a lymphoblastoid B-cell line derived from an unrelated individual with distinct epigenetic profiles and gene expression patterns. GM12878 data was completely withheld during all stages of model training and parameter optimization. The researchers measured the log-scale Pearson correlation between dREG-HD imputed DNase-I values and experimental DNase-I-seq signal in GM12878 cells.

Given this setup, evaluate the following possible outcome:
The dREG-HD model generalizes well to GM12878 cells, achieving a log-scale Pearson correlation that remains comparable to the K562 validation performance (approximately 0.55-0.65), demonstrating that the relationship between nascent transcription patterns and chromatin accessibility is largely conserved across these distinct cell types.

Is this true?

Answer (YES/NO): YES